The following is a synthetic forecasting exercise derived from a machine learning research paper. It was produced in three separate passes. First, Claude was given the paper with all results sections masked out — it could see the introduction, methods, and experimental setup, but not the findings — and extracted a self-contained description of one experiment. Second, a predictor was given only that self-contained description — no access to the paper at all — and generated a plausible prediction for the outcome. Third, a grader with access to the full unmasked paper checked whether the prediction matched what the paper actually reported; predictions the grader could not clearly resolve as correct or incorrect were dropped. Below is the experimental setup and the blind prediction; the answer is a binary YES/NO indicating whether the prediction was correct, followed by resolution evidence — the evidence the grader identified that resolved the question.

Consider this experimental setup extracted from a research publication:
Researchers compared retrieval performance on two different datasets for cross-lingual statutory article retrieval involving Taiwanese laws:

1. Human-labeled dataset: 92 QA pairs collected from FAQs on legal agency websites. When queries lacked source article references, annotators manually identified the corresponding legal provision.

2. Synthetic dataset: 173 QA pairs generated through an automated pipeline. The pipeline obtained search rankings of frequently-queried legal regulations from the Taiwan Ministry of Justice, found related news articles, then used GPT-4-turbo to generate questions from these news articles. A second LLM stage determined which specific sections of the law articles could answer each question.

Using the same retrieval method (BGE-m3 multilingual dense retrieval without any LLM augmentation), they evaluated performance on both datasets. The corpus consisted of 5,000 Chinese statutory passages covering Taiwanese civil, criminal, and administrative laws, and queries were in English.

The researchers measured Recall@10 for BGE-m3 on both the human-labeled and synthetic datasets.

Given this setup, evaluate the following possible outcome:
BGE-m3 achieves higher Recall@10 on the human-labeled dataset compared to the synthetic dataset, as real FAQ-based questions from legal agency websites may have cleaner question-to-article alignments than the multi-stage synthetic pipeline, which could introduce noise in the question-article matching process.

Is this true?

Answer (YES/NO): NO